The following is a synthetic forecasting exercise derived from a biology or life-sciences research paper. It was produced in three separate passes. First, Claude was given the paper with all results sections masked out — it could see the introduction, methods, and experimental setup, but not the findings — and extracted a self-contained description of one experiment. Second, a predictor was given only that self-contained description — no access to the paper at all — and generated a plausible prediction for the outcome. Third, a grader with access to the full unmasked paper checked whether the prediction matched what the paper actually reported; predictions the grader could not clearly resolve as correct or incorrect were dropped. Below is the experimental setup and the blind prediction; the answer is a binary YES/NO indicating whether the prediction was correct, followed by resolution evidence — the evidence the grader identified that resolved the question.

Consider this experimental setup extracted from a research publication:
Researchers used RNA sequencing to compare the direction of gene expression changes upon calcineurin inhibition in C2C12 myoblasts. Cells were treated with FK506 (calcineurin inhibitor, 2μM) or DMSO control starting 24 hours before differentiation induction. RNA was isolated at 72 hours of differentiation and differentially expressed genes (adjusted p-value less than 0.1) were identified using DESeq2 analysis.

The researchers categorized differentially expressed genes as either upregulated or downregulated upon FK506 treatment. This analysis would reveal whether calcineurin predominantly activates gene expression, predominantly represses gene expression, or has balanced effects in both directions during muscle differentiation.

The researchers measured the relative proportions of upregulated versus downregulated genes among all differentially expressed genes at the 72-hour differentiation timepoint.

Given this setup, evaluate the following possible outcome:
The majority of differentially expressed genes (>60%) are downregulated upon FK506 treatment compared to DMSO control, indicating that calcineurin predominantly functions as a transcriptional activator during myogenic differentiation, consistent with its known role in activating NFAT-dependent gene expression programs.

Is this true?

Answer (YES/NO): NO